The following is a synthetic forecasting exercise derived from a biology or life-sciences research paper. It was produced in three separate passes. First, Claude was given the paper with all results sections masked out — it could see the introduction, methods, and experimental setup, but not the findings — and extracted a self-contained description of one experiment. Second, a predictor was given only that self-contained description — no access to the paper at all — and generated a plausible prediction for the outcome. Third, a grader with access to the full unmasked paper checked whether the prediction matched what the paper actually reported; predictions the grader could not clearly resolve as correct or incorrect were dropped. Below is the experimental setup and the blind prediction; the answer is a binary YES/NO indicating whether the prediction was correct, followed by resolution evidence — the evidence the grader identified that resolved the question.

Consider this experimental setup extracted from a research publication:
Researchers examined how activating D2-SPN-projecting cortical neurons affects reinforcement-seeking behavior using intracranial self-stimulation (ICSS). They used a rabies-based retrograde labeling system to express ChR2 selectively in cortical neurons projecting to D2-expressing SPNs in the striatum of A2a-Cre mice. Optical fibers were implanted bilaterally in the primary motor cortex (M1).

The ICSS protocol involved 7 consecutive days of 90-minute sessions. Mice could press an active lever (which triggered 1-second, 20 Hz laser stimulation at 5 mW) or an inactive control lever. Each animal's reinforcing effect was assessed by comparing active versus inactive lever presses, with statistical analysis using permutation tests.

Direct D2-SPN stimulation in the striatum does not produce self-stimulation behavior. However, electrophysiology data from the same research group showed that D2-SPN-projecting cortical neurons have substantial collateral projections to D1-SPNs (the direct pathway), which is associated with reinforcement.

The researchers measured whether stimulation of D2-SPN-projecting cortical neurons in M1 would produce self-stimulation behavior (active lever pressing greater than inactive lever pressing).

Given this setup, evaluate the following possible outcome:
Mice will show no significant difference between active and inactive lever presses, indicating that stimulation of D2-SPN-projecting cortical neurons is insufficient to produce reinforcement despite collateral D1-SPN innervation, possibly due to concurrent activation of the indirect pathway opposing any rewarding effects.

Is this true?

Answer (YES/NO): NO